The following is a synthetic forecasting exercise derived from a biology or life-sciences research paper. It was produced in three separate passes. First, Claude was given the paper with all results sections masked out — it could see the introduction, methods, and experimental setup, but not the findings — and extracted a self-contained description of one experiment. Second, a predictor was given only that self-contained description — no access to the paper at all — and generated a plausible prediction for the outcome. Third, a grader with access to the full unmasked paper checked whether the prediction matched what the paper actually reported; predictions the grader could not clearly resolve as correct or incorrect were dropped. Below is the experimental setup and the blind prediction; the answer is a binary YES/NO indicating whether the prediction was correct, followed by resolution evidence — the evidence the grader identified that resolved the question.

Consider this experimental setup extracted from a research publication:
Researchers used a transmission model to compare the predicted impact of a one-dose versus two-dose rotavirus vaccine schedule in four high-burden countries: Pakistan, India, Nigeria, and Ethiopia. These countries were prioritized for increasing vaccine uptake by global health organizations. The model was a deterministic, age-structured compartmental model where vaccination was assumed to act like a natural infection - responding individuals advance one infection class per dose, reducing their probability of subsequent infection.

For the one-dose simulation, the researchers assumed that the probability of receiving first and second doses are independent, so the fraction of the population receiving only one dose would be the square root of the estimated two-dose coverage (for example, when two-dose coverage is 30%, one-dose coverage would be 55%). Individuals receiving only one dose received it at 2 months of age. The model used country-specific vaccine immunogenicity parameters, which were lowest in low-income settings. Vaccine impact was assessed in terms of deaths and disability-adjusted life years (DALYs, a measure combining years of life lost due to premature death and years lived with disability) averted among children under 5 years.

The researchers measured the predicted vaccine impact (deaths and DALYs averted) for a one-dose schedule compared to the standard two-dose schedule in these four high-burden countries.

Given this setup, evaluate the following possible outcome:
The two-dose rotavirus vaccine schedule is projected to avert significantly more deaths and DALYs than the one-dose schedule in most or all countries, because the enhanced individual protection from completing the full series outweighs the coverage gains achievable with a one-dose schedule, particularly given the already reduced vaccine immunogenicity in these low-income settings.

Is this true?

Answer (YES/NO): YES